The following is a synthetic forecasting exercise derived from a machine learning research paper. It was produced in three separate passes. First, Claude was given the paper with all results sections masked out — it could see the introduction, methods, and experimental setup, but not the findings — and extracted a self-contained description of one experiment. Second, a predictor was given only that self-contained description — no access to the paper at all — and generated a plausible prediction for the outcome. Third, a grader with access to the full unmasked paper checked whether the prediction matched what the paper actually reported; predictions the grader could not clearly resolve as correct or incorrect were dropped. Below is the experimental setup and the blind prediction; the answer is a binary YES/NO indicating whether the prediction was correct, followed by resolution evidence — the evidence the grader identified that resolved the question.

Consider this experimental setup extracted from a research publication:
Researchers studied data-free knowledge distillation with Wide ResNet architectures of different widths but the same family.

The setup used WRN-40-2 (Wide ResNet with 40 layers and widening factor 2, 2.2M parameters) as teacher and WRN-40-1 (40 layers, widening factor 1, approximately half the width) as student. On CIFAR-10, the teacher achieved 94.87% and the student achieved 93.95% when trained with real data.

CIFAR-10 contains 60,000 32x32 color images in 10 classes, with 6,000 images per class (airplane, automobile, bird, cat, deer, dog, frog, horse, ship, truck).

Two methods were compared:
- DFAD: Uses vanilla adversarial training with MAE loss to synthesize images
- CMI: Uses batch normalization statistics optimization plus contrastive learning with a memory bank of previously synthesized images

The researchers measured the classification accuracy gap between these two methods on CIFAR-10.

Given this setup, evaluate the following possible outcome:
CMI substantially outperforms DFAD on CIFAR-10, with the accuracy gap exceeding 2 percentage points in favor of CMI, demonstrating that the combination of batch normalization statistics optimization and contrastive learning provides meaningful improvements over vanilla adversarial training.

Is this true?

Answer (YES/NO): YES